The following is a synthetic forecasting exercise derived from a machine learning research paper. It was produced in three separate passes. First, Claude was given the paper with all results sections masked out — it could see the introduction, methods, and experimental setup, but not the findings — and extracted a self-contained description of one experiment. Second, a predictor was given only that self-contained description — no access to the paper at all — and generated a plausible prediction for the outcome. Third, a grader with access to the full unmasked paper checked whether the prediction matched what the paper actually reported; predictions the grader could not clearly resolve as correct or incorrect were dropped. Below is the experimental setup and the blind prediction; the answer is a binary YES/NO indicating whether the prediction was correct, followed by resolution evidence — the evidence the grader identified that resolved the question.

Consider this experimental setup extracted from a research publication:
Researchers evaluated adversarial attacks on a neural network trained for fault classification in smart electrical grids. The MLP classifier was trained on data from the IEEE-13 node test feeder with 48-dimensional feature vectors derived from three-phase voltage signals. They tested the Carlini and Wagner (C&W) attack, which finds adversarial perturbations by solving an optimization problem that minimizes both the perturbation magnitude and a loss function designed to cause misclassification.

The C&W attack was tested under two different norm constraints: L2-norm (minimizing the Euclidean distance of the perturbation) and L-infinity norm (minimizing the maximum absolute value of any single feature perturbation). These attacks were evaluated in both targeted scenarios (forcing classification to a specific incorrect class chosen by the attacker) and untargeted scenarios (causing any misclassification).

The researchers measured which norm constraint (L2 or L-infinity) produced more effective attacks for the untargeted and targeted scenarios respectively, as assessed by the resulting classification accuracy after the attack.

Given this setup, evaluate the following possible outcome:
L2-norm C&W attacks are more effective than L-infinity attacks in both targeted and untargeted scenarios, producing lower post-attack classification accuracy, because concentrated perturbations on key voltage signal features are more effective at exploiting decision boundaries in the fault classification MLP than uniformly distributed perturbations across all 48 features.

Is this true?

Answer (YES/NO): NO